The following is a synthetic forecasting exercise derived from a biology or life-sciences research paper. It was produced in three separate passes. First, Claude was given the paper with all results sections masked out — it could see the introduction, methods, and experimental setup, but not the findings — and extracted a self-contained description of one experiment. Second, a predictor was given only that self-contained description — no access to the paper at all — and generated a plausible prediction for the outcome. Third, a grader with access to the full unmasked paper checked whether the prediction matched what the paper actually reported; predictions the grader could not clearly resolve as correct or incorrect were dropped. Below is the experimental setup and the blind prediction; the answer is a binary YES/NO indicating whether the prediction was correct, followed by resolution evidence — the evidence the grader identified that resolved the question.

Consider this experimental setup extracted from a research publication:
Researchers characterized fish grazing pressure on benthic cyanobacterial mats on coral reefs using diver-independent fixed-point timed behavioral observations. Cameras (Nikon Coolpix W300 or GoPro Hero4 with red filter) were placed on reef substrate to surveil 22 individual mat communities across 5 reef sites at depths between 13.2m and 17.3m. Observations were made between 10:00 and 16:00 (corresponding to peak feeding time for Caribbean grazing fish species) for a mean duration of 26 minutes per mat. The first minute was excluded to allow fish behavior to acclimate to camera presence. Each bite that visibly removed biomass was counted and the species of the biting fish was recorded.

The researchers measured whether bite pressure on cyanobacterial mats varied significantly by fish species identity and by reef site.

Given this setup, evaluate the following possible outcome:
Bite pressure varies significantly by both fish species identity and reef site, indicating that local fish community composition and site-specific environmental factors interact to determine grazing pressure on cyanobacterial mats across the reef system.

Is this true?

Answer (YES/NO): NO